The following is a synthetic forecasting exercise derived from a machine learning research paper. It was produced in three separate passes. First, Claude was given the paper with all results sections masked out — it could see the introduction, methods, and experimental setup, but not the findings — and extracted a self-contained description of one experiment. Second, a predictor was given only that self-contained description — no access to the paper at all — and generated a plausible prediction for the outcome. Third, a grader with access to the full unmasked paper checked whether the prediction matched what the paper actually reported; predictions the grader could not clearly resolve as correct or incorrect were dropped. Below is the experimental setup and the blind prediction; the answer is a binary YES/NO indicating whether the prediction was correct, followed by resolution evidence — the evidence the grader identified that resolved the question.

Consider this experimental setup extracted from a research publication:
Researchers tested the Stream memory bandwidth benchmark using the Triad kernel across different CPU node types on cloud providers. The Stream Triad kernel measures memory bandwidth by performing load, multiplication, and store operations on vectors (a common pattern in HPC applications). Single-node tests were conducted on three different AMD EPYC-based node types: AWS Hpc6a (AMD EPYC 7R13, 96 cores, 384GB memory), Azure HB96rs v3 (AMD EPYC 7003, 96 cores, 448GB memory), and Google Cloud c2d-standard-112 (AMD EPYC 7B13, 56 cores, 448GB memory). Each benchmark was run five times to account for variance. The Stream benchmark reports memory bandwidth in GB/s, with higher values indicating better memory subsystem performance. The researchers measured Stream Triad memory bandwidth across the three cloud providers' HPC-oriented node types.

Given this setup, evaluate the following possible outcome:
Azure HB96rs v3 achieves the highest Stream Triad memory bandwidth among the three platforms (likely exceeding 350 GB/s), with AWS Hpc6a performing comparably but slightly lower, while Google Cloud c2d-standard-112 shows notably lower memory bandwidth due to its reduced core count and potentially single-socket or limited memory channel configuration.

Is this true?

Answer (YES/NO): NO